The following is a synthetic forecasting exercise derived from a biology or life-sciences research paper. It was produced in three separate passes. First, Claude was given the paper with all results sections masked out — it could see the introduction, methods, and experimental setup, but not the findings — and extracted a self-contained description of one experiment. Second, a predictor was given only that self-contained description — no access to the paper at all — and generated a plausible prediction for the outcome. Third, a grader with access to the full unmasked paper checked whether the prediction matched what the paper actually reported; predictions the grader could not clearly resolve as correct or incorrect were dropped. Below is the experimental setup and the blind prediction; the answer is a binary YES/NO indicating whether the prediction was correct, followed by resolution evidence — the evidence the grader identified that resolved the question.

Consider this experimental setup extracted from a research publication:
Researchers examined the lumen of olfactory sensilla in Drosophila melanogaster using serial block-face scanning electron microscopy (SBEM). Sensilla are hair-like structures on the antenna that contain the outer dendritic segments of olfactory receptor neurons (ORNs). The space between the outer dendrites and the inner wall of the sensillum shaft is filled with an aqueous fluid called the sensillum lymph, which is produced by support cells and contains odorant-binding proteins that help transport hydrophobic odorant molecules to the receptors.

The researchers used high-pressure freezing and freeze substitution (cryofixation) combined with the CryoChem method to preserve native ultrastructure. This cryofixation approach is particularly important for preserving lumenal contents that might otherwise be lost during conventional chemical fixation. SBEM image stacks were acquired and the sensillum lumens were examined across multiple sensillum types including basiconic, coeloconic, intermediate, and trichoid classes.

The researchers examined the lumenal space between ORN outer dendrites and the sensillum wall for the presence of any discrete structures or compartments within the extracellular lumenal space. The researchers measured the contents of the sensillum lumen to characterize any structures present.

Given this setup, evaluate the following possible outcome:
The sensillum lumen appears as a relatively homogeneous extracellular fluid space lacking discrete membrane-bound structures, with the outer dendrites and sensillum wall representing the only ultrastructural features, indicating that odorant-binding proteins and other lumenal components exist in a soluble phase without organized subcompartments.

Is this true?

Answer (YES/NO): NO